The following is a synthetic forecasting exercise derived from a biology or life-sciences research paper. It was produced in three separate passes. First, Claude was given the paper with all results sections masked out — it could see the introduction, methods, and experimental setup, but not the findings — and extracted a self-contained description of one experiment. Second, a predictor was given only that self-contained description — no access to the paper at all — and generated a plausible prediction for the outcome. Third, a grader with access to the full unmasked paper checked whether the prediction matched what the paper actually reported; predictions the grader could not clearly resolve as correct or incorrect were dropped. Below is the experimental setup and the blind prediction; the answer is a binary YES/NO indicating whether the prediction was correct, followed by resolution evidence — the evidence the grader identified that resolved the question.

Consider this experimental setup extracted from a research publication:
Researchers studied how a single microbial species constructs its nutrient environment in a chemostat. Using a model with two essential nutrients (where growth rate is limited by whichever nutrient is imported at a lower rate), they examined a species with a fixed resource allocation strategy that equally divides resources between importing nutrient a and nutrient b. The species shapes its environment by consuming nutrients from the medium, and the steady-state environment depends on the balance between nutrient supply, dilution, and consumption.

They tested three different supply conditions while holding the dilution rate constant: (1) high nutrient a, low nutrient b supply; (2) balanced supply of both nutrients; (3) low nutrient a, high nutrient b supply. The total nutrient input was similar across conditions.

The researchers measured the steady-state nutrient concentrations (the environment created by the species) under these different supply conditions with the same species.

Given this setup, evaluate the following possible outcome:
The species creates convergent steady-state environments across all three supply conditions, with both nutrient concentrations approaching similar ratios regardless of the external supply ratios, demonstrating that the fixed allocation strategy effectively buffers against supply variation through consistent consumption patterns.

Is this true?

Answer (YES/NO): NO